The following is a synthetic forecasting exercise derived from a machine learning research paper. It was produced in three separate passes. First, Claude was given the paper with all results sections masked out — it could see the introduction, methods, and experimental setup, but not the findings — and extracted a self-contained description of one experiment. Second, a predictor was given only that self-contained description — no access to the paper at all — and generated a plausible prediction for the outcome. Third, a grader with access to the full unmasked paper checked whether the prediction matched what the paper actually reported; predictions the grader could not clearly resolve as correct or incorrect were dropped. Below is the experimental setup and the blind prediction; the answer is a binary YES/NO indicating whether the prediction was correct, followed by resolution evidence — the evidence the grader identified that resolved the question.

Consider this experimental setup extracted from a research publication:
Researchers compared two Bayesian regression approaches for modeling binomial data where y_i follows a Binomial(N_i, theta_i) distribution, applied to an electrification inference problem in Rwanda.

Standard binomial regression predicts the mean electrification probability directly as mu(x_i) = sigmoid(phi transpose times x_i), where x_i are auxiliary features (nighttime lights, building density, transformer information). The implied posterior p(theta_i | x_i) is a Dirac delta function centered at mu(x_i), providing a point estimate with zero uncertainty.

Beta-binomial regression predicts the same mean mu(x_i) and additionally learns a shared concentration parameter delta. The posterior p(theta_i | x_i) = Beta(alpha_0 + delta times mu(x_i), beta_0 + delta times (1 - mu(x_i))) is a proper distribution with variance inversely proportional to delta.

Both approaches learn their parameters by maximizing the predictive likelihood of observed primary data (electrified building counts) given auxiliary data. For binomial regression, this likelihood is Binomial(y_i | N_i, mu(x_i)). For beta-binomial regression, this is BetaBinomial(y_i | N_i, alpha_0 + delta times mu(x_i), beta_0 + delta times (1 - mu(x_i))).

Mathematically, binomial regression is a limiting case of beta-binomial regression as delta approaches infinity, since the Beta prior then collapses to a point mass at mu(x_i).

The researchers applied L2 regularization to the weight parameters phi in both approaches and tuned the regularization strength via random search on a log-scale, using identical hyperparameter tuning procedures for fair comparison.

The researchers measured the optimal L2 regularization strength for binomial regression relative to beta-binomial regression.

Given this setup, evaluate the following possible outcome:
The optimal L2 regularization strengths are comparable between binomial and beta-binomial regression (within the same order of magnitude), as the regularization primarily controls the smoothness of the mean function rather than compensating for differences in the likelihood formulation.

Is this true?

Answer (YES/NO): NO